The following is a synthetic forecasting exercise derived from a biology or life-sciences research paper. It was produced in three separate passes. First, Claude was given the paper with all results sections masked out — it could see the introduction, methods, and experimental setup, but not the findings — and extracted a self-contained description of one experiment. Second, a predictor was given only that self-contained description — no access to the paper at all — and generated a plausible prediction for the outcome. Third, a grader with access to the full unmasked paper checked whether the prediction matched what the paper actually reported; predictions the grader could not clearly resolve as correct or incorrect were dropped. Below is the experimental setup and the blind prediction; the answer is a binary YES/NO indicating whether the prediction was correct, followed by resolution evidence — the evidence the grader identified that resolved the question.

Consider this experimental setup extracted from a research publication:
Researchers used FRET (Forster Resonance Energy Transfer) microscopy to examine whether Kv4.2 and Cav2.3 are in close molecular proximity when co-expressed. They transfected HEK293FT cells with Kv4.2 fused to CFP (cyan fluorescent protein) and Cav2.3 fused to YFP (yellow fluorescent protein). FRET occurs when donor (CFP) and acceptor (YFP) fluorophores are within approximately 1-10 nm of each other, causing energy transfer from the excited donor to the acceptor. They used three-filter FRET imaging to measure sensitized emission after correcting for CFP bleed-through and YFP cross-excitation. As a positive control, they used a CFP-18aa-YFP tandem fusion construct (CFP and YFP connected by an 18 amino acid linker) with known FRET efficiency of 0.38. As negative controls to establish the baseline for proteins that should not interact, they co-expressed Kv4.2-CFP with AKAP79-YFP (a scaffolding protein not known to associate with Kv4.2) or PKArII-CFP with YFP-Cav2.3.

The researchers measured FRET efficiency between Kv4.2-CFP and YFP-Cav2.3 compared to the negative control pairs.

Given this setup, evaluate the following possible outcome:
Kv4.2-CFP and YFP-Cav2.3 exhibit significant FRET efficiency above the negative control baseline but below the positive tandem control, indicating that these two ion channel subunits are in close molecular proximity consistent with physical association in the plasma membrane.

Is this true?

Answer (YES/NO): YES